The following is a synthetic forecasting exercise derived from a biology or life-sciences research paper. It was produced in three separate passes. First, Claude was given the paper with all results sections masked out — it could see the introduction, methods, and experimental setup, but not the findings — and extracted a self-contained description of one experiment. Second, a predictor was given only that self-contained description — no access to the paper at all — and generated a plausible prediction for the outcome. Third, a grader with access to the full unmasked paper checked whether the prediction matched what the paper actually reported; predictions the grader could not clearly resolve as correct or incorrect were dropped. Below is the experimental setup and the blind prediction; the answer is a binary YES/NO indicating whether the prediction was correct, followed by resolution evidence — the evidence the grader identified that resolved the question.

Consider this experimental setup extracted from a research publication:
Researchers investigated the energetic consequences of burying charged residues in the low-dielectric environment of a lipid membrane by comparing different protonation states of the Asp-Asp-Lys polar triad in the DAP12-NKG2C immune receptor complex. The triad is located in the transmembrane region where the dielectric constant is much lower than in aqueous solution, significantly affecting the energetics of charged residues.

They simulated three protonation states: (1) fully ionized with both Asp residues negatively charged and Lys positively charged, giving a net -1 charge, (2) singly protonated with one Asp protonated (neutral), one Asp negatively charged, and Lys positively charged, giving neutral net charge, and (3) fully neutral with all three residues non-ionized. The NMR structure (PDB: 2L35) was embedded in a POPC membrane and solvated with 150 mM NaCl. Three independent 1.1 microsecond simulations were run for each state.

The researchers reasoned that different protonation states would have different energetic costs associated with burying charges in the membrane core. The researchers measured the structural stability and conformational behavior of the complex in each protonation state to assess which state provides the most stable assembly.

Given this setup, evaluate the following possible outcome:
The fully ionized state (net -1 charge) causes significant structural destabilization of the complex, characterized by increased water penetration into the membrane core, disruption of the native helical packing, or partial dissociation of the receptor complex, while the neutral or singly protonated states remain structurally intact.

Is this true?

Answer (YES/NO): NO